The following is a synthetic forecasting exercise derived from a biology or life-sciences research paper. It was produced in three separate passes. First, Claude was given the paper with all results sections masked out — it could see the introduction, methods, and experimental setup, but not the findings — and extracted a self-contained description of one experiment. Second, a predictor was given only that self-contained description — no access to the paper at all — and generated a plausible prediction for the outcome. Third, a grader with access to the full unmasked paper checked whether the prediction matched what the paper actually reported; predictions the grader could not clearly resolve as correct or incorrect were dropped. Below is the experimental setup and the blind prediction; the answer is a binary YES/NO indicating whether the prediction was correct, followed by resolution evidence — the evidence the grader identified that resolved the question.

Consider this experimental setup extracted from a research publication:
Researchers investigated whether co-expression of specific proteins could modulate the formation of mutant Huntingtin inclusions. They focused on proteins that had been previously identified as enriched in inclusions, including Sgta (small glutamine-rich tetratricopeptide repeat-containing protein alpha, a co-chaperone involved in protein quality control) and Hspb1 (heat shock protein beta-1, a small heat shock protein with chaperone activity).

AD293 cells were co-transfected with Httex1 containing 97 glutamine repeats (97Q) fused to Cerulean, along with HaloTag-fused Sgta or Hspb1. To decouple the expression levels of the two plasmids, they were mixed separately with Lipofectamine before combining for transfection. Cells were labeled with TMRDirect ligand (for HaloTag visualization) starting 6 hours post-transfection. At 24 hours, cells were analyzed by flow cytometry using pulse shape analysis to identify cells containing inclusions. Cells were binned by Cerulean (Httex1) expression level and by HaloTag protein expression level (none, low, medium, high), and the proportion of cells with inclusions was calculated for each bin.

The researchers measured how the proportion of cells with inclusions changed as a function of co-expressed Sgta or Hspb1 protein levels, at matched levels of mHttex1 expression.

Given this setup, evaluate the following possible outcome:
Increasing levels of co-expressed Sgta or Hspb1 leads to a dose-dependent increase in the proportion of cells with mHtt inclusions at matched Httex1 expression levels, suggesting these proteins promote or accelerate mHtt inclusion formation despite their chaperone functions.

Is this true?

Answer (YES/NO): NO